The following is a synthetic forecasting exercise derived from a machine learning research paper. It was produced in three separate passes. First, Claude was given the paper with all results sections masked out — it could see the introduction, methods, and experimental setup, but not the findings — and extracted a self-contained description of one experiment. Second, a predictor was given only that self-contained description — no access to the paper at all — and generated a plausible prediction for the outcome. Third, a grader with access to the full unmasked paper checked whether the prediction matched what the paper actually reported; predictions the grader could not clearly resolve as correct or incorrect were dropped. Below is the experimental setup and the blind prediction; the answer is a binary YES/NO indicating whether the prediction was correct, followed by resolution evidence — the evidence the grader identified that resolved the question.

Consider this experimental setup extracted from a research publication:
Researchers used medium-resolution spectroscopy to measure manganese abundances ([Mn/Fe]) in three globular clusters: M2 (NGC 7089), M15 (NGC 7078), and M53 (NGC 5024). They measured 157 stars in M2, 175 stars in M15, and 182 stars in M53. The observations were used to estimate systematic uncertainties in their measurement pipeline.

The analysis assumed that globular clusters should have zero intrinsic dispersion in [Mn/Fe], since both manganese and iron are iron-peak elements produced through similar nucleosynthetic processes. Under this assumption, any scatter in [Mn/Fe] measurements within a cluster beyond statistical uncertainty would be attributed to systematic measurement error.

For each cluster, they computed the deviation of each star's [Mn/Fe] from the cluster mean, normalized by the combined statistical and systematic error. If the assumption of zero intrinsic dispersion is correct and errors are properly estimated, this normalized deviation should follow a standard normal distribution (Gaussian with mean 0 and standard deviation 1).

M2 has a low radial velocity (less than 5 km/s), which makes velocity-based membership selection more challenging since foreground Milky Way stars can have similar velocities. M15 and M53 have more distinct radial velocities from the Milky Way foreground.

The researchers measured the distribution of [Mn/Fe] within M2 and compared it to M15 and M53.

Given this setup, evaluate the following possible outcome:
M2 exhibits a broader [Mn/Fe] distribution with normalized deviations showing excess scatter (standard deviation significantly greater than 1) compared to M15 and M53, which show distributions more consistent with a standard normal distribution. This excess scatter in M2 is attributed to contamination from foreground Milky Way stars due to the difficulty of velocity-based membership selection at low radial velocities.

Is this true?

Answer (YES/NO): NO